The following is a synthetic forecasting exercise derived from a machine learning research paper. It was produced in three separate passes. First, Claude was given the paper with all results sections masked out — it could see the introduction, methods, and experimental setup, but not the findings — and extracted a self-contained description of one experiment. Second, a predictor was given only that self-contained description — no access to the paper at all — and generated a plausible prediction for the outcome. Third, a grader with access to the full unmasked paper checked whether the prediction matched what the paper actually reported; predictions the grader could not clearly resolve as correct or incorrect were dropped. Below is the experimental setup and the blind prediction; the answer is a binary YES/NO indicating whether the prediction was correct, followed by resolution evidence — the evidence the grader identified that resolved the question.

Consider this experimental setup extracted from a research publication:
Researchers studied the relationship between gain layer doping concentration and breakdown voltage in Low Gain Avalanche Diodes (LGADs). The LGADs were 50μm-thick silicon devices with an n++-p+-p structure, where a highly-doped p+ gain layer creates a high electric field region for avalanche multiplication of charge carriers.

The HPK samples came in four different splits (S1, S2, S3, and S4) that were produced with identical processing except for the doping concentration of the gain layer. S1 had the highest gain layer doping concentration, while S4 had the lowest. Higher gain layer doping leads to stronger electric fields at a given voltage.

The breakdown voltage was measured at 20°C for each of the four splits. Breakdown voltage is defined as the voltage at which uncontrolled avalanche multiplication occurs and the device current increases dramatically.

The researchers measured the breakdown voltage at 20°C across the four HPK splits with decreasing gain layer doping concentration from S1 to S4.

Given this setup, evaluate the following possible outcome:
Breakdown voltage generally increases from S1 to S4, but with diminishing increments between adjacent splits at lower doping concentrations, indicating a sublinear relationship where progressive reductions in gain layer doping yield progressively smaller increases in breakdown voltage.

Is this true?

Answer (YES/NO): NO